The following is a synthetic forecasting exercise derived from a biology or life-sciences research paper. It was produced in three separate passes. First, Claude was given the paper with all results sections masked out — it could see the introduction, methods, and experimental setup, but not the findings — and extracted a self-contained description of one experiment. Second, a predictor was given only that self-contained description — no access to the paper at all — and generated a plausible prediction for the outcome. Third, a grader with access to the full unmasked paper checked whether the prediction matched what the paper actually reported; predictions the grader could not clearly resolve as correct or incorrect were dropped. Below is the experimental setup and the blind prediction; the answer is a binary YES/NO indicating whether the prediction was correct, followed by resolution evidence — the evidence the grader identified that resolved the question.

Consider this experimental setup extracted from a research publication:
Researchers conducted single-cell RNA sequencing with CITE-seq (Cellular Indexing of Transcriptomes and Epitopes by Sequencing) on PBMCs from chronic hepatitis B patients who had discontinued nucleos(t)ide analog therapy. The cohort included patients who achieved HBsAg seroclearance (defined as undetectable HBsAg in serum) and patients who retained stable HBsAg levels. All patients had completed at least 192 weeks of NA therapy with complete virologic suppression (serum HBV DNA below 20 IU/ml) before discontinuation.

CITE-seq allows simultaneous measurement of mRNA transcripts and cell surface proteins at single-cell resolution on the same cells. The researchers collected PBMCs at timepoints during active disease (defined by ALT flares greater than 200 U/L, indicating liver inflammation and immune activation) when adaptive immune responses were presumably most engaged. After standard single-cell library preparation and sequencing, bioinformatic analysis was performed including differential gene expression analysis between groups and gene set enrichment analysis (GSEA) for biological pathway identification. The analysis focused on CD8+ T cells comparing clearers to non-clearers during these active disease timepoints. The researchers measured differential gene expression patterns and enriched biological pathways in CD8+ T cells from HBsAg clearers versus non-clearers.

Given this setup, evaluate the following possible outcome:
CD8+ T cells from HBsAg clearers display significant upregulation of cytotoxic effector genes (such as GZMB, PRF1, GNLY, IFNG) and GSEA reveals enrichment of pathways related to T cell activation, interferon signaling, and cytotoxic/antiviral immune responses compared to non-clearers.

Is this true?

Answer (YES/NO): YES